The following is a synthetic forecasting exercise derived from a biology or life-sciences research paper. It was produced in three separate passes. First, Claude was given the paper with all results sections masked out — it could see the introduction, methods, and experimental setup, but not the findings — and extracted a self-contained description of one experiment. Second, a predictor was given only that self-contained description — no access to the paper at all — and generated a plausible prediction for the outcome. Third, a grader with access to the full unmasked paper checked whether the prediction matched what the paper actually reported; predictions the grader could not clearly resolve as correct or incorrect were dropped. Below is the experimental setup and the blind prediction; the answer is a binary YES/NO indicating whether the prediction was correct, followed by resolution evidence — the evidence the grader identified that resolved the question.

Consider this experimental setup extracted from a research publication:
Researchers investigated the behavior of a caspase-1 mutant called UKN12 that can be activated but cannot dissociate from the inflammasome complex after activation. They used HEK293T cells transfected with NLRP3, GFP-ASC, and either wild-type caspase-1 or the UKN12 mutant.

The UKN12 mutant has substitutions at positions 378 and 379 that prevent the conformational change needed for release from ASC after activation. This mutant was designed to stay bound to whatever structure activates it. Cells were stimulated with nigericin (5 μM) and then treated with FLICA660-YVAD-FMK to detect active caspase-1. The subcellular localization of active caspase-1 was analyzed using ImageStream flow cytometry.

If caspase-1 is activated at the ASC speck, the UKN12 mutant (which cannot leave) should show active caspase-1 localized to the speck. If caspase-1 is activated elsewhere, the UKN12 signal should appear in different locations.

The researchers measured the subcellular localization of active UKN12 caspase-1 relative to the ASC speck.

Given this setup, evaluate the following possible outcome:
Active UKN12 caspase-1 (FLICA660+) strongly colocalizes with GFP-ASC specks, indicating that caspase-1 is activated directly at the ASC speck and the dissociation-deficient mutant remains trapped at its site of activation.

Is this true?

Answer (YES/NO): NO